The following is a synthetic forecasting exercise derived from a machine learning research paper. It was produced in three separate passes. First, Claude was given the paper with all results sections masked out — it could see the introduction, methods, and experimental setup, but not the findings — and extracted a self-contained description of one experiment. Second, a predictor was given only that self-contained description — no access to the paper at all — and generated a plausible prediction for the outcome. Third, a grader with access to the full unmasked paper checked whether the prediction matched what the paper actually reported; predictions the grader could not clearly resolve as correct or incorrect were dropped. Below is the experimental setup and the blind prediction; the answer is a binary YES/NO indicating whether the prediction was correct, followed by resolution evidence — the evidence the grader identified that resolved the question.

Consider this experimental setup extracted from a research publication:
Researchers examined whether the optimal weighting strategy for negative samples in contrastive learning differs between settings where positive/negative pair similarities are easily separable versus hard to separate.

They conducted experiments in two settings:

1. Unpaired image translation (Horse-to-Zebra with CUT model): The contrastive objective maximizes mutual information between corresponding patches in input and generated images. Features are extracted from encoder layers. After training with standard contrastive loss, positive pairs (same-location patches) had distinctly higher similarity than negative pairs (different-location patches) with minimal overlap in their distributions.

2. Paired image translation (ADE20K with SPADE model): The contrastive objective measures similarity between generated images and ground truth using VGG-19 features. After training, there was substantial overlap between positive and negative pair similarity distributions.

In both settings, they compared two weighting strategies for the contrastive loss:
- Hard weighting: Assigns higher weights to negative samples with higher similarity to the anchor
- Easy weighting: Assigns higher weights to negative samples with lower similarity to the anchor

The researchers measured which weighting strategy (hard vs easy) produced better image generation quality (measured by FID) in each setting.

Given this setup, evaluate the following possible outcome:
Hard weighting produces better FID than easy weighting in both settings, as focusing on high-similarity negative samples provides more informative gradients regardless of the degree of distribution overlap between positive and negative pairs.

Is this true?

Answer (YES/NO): NO